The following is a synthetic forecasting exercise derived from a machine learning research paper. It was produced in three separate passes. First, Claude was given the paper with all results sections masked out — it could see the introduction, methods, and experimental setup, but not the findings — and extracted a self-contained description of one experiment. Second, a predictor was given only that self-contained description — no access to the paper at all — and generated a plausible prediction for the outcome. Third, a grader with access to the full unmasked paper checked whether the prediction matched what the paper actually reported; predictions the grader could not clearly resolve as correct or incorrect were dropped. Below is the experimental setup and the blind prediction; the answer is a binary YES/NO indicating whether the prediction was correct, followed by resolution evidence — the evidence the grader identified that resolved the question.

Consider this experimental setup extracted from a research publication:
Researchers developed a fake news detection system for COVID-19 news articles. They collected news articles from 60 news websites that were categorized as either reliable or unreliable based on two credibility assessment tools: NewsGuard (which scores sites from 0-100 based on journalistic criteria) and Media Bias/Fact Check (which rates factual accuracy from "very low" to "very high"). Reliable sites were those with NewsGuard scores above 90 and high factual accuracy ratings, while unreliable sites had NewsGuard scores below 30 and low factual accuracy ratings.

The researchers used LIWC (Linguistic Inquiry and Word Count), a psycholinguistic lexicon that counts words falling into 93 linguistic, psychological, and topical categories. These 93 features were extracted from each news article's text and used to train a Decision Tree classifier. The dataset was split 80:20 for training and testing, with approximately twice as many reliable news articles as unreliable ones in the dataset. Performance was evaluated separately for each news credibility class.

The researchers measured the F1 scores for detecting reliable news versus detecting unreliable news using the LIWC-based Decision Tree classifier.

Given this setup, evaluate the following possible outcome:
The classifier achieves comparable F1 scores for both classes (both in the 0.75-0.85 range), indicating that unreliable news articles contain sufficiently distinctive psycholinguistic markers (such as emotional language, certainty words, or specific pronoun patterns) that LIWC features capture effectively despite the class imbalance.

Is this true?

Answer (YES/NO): NO